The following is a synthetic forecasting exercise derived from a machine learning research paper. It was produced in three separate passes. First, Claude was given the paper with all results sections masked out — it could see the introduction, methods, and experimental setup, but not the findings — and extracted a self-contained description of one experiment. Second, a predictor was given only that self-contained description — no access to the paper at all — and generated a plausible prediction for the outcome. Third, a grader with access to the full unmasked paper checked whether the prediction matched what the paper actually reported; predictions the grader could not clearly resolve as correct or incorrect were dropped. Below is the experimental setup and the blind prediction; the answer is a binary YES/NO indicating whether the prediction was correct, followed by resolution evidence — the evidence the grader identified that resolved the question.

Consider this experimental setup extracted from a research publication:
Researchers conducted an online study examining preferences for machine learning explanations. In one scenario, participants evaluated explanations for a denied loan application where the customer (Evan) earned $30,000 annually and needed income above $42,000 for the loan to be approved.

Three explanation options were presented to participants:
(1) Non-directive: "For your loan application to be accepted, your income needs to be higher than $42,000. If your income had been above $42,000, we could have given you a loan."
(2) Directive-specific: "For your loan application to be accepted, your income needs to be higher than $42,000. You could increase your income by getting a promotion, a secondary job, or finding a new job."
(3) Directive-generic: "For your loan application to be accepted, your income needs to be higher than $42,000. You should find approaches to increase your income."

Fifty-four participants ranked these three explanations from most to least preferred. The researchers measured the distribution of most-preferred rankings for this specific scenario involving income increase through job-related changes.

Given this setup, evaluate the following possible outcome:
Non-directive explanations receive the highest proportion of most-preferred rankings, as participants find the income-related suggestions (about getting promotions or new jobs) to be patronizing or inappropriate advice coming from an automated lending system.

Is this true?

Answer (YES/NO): NO